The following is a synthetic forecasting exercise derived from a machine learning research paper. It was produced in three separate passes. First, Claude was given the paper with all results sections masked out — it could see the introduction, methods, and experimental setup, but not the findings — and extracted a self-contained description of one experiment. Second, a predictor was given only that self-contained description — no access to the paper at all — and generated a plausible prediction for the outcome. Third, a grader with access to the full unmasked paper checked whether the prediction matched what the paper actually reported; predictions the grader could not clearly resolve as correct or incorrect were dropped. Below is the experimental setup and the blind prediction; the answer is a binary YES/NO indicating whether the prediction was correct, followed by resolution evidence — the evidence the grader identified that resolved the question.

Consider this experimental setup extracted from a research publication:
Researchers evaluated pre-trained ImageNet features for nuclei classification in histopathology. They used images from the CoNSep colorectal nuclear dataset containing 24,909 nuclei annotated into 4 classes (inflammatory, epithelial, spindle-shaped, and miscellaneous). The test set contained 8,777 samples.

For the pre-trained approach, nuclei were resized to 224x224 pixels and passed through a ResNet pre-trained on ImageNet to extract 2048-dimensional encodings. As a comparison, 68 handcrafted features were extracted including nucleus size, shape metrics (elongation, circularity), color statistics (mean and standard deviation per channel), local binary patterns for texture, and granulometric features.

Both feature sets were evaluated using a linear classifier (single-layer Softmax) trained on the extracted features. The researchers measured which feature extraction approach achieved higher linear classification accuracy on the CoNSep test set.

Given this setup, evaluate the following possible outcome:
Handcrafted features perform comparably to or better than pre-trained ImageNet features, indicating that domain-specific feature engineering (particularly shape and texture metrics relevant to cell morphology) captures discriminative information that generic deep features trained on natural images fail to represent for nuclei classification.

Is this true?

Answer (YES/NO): YES